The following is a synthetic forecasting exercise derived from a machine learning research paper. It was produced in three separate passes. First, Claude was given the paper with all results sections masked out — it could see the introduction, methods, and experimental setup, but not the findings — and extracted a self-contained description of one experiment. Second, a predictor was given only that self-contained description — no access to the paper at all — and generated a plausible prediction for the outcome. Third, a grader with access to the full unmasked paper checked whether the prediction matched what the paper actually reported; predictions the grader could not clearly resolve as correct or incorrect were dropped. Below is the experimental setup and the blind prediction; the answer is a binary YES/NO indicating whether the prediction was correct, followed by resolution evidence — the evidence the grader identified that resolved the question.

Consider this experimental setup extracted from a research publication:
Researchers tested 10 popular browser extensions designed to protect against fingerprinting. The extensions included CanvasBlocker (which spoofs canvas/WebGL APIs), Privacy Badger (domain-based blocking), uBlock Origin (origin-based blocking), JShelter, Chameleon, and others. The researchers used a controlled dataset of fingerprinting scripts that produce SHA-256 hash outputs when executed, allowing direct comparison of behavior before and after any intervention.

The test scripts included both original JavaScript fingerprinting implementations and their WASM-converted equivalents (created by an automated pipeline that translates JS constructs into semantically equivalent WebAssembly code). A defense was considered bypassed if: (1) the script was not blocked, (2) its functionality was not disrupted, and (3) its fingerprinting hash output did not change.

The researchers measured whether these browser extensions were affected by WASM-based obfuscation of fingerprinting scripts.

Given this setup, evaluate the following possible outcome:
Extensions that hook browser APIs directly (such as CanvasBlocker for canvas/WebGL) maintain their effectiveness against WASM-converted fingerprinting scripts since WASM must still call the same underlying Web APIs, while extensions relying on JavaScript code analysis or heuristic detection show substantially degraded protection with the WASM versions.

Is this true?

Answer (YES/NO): NO